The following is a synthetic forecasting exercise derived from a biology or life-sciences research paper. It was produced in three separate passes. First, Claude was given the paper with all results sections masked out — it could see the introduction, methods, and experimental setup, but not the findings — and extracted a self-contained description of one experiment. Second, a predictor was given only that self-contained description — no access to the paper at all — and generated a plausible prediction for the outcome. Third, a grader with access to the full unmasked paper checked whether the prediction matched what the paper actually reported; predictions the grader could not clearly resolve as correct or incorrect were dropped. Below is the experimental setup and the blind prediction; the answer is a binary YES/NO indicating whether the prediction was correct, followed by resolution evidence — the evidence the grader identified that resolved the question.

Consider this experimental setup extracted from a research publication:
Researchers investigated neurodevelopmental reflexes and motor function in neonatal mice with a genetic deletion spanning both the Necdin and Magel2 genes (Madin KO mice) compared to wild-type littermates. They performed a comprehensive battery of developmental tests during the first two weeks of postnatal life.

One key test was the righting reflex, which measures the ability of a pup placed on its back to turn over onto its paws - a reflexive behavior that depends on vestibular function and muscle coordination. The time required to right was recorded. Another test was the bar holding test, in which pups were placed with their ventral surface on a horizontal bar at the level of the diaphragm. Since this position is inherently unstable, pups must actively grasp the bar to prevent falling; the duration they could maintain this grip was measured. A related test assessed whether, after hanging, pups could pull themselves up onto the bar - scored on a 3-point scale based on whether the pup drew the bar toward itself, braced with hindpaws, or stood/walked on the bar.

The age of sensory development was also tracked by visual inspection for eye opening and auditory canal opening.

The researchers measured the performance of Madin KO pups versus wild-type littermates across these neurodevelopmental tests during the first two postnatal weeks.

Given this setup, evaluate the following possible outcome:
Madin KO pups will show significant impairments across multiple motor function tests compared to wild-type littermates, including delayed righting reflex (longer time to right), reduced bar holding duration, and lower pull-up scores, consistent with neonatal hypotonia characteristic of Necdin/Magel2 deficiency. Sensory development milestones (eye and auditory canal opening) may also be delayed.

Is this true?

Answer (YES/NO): NO